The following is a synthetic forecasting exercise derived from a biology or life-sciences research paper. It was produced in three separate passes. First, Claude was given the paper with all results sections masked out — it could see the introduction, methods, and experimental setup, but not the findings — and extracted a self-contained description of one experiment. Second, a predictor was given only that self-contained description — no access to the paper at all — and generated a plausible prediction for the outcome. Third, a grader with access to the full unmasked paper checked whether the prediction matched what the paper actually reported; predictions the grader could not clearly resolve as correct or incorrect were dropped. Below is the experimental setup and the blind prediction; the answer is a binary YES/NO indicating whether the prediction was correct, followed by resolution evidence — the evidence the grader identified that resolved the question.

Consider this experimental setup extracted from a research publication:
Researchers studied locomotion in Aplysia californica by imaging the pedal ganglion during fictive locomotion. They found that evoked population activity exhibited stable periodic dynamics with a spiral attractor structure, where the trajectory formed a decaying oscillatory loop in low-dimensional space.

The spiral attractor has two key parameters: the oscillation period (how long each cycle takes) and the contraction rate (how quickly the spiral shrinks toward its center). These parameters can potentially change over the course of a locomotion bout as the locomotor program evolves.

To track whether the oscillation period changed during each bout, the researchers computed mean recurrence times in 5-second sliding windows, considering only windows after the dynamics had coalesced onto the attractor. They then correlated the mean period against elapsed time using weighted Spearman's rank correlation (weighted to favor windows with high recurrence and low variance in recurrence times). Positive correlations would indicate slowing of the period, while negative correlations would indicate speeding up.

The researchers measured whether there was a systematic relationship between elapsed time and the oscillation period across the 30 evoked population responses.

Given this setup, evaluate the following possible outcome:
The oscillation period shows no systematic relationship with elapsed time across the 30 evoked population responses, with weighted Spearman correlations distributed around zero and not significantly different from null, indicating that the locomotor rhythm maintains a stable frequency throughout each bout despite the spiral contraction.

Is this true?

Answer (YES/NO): NO